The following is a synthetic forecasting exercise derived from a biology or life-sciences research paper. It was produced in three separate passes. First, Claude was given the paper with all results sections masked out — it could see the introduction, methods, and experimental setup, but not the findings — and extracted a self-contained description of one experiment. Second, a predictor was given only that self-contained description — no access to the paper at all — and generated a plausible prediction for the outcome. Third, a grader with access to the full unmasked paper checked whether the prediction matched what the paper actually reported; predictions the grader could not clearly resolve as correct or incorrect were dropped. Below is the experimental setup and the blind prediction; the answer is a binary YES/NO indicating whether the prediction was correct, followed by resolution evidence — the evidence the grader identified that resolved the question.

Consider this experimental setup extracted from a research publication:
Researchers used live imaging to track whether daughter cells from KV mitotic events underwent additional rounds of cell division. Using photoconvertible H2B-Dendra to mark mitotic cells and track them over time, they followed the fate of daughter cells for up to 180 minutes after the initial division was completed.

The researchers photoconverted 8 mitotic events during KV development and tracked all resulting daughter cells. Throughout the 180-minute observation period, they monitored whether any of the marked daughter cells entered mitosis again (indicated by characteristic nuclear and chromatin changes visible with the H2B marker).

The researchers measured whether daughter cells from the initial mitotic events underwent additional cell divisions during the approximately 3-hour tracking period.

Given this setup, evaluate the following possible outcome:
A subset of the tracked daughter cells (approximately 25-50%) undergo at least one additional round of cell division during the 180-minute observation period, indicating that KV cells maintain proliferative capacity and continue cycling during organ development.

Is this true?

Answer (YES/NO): NO